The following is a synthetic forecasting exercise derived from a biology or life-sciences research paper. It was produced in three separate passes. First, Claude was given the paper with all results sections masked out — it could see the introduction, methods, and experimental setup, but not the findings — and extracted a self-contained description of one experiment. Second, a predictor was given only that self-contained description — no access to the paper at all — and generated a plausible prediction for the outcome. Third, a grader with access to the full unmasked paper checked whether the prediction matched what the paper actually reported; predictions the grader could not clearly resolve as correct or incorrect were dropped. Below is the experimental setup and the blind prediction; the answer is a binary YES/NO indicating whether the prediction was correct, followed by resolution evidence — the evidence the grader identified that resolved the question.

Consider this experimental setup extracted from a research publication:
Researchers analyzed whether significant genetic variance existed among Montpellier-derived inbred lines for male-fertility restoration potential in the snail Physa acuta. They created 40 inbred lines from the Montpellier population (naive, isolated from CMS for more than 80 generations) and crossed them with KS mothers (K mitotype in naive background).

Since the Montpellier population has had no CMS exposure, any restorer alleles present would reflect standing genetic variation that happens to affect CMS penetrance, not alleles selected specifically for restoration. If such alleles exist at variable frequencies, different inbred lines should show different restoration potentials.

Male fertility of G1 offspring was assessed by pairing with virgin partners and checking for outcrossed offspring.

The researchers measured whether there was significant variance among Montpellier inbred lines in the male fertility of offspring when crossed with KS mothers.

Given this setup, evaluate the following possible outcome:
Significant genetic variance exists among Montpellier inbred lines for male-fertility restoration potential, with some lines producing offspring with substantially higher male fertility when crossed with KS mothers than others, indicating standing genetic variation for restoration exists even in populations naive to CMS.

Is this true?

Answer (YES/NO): YES